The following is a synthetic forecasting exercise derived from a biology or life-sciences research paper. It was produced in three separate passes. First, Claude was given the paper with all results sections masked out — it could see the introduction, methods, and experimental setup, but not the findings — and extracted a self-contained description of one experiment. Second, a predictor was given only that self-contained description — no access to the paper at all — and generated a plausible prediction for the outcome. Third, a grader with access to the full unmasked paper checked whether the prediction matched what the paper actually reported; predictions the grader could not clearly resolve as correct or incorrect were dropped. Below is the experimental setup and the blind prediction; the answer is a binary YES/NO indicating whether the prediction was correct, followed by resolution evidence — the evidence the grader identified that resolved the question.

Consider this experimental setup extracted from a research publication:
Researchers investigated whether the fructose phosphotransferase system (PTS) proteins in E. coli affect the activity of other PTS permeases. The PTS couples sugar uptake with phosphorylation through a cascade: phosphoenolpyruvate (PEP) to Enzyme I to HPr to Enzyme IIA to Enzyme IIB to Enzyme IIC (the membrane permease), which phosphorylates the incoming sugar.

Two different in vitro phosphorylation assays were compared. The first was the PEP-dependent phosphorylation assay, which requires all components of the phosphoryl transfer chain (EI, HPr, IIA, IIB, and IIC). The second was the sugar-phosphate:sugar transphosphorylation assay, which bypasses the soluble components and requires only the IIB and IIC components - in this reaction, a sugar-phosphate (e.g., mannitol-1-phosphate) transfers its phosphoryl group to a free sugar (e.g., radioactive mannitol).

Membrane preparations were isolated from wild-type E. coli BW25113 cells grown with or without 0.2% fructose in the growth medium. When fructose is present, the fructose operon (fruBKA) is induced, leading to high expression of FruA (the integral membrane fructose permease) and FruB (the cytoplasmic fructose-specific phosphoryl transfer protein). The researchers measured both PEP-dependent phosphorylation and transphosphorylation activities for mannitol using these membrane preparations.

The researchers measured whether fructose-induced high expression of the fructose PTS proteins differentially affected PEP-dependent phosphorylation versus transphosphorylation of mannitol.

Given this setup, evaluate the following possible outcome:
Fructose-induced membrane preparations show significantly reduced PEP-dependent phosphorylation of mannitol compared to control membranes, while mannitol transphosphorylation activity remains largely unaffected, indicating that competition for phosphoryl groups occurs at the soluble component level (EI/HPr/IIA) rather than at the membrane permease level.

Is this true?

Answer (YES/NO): NO